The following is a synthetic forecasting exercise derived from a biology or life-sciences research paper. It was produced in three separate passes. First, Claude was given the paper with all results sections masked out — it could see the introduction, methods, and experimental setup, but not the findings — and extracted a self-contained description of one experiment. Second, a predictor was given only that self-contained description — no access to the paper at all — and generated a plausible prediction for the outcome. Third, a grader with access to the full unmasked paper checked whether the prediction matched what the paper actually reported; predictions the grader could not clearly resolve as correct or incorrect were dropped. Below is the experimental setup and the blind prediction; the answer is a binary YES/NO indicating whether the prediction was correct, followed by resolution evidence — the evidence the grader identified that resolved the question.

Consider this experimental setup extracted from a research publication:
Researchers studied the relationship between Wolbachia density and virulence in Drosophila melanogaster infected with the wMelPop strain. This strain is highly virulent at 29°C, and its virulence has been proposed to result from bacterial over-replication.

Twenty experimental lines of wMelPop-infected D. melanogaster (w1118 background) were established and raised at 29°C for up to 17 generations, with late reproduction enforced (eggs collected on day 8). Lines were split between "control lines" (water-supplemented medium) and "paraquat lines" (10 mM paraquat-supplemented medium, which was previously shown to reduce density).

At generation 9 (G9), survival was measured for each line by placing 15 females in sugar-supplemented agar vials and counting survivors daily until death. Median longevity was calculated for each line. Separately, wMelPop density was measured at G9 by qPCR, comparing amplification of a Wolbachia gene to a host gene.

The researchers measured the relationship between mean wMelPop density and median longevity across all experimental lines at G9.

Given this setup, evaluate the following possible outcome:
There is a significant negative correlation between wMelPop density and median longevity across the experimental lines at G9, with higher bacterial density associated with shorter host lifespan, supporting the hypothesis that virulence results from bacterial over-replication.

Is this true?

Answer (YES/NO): YES